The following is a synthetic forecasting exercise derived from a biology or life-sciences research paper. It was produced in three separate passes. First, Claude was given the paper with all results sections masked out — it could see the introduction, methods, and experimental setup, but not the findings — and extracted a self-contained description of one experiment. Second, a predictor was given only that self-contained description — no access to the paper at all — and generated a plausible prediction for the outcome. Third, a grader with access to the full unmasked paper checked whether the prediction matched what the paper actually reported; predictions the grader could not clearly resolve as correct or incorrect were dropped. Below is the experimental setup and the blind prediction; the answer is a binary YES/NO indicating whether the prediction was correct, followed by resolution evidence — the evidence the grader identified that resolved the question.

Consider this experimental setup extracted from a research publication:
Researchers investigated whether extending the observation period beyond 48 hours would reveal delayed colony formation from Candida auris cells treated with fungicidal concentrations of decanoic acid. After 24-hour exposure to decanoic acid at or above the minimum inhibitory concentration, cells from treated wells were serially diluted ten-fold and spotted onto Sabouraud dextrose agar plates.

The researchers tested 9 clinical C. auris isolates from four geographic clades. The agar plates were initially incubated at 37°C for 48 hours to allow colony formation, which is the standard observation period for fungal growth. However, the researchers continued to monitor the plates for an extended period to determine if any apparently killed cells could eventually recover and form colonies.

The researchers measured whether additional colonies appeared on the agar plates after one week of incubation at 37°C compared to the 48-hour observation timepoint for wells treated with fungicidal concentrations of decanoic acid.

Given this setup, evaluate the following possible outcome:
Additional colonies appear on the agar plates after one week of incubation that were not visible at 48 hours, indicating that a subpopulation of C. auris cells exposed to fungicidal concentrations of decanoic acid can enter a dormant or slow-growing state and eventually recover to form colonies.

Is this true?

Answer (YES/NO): NO